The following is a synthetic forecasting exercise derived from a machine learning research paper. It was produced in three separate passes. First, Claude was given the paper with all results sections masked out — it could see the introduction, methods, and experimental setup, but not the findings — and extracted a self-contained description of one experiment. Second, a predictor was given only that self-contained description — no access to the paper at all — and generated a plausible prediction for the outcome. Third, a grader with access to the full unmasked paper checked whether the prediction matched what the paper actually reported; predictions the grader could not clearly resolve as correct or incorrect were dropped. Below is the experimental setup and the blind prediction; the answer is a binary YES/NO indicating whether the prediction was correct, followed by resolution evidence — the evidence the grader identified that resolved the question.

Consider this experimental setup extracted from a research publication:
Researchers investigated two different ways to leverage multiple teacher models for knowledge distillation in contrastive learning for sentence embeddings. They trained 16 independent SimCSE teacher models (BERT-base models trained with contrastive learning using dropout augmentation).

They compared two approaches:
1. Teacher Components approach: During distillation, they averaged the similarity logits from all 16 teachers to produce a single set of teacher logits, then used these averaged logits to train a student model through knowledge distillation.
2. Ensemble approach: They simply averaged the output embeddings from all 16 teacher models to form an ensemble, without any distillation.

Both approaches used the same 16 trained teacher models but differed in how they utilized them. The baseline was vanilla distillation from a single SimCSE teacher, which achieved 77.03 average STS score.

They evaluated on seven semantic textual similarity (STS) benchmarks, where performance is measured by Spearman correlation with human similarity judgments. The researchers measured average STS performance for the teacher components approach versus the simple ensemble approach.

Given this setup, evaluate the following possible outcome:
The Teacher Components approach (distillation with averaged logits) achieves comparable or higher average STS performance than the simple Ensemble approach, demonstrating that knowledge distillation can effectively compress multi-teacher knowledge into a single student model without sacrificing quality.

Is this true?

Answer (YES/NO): YES